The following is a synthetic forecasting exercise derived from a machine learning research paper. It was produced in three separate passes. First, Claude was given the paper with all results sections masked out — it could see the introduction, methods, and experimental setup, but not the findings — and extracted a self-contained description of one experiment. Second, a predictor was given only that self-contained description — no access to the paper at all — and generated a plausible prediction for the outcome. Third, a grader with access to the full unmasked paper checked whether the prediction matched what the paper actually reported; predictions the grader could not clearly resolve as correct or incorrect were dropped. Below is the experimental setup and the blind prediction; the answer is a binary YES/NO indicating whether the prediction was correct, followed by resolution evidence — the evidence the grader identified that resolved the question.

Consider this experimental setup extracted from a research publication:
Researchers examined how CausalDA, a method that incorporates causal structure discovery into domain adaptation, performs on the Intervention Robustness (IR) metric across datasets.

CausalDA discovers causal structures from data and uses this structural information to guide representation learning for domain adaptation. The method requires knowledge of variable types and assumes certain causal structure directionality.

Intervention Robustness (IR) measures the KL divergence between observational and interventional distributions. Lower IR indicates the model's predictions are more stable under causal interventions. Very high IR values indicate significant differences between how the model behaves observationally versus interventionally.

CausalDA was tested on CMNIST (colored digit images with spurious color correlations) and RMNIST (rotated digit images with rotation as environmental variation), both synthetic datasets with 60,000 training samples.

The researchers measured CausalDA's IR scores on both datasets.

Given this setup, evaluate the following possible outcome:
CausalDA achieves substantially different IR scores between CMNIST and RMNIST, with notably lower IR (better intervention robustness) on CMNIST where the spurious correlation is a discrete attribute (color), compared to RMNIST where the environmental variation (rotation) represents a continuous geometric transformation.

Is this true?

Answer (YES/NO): YES